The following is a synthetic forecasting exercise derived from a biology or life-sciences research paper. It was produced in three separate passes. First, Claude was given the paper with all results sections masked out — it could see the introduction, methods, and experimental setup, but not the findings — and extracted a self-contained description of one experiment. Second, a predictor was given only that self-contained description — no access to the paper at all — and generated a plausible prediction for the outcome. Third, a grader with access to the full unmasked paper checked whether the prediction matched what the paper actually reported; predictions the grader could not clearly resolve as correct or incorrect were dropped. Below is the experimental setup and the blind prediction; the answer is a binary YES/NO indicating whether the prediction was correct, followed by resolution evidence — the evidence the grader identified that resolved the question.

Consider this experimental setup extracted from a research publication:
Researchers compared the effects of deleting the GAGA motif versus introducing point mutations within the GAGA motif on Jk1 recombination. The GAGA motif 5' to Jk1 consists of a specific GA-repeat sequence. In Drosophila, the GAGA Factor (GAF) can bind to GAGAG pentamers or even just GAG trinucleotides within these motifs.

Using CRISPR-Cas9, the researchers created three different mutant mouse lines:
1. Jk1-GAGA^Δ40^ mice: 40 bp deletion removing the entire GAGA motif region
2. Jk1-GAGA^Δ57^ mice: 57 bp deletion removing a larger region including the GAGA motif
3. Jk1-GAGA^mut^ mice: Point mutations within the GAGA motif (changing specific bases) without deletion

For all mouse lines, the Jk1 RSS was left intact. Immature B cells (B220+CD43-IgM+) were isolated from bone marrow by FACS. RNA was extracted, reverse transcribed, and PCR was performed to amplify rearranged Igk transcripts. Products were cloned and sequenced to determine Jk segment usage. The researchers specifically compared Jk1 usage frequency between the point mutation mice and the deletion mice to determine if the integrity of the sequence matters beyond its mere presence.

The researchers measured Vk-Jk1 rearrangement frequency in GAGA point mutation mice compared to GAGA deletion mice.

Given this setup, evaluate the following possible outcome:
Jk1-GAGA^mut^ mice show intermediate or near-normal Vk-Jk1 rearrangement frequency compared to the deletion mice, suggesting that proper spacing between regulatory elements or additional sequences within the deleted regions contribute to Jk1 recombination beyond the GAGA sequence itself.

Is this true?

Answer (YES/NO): NO